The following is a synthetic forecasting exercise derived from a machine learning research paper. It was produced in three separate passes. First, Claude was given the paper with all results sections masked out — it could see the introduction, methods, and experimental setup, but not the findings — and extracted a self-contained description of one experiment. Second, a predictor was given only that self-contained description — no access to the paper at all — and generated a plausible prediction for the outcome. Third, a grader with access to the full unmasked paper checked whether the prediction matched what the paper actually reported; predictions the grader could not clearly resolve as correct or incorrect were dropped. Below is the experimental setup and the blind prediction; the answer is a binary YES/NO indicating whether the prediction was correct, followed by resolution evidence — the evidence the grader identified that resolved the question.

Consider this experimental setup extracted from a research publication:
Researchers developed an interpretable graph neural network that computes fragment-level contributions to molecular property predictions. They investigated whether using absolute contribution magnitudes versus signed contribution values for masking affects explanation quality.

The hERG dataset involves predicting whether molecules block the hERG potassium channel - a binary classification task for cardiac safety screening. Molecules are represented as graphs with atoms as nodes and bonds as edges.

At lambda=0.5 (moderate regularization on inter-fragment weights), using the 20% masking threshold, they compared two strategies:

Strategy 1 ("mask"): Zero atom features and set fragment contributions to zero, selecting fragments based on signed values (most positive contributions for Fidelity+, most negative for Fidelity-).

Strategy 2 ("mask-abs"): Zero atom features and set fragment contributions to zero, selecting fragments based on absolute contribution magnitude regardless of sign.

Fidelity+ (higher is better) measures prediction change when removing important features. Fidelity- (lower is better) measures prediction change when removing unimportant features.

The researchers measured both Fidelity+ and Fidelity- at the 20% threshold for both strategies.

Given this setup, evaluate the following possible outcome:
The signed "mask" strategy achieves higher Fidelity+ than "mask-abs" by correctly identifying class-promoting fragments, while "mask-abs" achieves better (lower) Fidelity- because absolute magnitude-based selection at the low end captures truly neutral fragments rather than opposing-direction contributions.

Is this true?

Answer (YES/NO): NO